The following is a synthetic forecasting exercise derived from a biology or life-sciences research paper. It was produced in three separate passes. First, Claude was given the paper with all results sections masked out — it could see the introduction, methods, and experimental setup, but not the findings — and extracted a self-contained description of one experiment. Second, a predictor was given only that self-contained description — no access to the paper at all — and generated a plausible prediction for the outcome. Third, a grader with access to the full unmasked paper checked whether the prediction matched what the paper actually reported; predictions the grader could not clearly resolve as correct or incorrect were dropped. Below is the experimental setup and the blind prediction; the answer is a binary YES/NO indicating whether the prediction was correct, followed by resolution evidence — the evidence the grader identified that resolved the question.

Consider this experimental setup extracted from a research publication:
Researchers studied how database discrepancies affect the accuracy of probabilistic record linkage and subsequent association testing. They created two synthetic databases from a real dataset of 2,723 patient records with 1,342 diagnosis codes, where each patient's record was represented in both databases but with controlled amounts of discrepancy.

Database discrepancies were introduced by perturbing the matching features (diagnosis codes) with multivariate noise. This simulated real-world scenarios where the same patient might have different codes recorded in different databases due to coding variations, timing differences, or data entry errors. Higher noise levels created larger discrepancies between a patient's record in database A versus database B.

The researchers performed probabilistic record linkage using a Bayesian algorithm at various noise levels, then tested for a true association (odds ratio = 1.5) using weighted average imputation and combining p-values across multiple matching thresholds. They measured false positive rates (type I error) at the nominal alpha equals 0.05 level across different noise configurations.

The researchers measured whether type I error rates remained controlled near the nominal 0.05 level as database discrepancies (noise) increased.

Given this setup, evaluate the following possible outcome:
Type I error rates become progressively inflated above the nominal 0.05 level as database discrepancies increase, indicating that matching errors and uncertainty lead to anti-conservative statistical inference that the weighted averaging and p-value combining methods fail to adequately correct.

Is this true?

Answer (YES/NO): NO